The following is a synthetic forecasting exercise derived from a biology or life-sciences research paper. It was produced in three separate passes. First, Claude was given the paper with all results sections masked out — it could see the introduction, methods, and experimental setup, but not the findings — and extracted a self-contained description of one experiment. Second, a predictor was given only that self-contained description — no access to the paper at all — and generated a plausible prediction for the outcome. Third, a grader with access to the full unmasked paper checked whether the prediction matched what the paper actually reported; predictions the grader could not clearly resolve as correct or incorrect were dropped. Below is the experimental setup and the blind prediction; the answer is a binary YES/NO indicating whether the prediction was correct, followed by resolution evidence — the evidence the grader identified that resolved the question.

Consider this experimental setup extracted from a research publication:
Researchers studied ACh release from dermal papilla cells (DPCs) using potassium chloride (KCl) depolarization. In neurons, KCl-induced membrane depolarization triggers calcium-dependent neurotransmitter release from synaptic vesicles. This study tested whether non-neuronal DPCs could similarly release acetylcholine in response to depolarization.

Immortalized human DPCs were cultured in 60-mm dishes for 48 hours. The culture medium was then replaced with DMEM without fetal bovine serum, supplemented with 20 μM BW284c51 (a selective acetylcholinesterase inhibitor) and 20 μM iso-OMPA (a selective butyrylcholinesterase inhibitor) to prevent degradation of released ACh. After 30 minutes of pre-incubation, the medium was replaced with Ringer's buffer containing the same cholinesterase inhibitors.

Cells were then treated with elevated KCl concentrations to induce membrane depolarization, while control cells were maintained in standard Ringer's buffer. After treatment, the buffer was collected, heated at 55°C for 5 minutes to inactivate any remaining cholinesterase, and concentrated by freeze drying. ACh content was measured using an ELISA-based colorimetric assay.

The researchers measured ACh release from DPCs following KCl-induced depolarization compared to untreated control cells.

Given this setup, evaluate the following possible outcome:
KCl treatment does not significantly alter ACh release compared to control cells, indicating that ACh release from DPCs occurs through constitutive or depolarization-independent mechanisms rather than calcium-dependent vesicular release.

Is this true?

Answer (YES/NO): NO